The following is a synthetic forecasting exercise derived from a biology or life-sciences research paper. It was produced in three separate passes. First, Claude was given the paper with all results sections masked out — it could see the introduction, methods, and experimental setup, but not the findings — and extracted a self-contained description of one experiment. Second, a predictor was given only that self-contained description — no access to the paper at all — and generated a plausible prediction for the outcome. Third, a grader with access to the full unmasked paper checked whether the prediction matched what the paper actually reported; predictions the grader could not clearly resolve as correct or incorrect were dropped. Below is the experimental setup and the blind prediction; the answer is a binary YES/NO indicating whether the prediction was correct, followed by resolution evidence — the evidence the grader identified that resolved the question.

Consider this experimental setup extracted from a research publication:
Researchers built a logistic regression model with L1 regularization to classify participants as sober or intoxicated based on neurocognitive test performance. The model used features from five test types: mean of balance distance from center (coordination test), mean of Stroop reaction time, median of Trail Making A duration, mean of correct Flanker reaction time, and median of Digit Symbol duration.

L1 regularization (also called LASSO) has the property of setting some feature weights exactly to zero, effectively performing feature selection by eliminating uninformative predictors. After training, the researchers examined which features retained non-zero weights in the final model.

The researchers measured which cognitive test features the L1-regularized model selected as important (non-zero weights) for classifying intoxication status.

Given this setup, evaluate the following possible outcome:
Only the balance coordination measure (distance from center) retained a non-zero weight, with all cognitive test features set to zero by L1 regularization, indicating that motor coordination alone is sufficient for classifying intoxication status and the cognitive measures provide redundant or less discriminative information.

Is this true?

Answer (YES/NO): NO